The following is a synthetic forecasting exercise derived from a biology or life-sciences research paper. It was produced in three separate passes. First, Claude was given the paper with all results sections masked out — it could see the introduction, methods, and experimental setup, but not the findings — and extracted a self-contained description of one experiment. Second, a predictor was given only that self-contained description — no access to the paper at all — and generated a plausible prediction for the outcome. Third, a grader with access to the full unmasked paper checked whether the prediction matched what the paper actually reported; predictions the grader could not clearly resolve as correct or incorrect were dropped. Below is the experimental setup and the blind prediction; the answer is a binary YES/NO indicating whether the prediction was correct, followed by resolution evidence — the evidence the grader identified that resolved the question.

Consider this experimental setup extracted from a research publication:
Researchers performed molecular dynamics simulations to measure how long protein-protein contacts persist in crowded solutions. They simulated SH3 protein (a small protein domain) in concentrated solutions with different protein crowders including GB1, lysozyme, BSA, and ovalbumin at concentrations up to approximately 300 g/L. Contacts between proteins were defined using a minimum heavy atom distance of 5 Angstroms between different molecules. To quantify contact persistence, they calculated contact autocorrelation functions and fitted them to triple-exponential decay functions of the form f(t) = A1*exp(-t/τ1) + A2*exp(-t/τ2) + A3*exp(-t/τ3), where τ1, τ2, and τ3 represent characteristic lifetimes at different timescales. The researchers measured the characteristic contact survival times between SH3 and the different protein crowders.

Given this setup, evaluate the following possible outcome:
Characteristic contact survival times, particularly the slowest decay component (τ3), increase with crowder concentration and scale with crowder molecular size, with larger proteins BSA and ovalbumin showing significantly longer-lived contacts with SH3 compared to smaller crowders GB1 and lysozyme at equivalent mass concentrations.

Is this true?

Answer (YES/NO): NO